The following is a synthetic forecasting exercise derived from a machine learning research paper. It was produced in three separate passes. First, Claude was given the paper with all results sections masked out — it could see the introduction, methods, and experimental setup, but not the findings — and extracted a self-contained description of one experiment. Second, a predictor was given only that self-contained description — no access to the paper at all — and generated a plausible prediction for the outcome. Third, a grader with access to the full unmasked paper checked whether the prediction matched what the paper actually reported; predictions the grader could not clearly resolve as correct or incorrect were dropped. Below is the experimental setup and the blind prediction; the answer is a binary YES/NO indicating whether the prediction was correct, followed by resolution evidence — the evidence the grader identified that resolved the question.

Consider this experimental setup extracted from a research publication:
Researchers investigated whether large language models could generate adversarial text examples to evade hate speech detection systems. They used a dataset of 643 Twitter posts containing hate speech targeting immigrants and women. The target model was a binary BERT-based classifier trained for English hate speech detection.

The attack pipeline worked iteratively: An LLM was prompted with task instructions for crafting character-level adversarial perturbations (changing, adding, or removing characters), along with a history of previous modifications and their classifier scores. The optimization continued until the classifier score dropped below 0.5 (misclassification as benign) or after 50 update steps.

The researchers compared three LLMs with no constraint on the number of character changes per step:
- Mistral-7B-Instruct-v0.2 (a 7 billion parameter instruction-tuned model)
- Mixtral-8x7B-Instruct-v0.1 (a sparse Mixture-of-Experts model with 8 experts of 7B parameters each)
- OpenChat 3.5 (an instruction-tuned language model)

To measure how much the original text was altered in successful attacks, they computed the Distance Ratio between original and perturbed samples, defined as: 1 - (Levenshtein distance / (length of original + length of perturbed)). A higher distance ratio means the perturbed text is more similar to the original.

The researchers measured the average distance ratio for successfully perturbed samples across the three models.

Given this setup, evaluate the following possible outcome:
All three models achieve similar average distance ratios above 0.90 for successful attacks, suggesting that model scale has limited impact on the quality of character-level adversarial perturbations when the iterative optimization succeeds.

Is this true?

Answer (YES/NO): NO